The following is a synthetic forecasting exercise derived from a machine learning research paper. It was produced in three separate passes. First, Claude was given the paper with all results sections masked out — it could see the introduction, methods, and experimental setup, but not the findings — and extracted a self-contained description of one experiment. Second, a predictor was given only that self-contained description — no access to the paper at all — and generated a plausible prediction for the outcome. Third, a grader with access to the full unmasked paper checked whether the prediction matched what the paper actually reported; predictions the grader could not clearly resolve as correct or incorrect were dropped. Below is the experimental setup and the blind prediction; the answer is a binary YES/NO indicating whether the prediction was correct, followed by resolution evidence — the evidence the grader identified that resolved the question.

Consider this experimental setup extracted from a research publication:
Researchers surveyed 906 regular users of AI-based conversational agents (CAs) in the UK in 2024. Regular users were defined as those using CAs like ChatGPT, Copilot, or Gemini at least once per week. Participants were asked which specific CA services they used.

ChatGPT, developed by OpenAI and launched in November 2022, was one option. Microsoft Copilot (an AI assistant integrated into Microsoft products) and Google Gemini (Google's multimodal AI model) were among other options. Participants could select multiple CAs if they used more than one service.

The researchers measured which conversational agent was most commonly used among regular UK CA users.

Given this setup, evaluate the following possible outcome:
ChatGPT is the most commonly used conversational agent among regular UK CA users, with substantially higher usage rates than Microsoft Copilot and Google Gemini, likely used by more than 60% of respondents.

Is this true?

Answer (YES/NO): YES